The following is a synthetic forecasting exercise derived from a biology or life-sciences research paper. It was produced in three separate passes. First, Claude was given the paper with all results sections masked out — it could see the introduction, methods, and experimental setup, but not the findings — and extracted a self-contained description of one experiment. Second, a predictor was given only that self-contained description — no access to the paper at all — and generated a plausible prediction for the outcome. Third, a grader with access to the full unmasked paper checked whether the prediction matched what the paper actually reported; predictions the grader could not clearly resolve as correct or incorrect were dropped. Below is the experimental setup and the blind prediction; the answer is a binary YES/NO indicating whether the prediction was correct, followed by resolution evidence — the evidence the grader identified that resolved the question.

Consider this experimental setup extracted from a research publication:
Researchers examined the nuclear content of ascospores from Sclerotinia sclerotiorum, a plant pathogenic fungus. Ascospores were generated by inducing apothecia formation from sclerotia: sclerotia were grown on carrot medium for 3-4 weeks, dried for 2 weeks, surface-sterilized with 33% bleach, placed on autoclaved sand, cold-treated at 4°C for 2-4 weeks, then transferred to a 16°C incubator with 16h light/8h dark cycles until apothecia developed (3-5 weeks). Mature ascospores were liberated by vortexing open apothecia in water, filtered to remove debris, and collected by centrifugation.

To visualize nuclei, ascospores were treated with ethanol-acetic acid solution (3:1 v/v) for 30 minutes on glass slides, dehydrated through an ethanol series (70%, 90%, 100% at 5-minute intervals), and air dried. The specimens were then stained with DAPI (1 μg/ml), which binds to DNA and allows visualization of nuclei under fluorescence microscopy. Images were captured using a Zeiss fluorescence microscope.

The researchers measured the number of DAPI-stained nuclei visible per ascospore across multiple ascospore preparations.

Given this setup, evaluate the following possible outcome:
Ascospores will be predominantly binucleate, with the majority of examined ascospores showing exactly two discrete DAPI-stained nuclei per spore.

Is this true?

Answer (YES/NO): YES